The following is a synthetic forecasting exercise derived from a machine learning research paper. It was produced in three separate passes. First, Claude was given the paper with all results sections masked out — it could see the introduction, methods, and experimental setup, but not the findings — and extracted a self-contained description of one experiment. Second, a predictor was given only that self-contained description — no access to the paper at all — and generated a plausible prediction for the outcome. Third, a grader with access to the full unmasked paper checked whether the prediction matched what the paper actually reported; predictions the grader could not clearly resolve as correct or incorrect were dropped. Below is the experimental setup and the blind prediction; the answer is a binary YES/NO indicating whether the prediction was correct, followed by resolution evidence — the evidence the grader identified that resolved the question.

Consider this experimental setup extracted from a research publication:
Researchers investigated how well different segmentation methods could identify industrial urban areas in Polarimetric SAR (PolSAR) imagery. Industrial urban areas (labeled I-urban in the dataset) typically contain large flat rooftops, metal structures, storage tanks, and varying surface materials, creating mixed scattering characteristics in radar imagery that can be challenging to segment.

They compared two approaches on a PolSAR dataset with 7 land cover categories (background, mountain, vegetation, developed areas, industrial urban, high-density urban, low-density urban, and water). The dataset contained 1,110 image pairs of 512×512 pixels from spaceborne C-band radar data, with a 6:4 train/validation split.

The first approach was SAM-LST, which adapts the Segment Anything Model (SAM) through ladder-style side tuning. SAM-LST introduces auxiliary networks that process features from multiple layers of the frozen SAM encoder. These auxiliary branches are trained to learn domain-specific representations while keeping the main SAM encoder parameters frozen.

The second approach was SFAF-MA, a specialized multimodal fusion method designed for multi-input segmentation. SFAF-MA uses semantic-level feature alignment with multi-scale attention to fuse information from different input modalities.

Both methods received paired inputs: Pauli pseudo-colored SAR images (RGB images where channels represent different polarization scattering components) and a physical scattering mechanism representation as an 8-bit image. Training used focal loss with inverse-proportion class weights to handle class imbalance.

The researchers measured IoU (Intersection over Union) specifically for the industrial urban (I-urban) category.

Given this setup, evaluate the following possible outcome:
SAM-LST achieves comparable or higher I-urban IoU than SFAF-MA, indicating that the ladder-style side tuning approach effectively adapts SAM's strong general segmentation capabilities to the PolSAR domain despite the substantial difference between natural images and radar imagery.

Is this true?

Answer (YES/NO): YES